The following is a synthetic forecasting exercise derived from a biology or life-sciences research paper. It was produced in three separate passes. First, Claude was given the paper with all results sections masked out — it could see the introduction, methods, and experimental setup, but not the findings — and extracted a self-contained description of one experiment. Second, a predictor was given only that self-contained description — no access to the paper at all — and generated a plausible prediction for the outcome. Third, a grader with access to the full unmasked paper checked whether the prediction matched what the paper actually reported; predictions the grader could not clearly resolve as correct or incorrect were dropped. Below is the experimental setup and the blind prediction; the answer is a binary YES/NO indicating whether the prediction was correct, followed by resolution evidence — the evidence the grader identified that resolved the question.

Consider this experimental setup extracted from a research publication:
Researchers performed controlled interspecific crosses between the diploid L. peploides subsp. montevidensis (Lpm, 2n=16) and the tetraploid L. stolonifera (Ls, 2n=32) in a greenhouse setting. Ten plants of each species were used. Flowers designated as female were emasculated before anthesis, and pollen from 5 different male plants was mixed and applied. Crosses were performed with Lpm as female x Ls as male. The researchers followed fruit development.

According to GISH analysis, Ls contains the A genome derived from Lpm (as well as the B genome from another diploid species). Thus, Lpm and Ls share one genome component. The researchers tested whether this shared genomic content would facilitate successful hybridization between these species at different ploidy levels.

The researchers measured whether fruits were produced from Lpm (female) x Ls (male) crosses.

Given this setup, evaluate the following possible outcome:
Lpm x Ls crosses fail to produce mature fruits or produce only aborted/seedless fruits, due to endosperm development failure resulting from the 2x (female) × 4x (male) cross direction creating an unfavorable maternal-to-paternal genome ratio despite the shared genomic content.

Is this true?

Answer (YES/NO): NO